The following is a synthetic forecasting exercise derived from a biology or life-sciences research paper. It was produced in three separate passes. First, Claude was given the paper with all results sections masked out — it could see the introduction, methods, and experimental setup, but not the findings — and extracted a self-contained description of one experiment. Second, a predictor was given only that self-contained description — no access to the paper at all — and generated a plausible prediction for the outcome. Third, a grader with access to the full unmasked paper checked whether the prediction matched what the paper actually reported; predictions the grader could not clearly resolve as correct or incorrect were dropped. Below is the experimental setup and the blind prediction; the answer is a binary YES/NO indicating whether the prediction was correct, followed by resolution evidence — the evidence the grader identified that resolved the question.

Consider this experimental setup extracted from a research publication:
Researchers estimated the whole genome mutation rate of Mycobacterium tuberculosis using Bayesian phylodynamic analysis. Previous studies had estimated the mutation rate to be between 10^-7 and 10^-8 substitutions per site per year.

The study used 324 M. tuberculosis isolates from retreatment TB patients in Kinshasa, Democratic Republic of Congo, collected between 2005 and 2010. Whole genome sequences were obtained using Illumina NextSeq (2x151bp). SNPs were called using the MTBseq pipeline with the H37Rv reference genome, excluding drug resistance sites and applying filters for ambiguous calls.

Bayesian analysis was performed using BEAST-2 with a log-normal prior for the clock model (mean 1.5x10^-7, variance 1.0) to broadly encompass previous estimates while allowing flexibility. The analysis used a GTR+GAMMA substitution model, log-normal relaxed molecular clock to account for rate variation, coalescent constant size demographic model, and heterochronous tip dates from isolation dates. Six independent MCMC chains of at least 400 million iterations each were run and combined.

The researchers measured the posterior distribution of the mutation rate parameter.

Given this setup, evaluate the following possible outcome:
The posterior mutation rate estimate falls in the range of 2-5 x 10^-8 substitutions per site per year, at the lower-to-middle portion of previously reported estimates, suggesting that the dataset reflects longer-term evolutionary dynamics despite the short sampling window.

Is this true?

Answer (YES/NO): YES